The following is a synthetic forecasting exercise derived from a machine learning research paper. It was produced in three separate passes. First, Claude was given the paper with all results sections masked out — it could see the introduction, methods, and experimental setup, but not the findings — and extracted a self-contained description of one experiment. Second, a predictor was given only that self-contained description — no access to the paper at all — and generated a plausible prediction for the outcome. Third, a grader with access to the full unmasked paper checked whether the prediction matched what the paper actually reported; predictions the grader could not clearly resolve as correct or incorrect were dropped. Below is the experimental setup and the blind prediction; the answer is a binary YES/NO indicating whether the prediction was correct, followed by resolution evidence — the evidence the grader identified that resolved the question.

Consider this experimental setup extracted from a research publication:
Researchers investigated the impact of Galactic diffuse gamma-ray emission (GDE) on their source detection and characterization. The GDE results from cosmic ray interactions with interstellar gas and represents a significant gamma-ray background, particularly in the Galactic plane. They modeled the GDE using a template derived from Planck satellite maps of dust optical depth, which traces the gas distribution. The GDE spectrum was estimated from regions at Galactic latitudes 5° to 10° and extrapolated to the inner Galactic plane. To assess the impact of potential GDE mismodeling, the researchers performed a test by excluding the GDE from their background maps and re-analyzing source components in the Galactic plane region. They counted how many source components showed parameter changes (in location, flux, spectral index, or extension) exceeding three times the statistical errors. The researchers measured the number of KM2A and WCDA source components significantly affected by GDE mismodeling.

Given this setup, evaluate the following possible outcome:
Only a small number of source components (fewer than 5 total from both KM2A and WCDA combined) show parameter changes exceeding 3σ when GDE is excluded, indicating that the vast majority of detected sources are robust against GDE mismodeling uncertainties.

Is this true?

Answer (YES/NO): NO